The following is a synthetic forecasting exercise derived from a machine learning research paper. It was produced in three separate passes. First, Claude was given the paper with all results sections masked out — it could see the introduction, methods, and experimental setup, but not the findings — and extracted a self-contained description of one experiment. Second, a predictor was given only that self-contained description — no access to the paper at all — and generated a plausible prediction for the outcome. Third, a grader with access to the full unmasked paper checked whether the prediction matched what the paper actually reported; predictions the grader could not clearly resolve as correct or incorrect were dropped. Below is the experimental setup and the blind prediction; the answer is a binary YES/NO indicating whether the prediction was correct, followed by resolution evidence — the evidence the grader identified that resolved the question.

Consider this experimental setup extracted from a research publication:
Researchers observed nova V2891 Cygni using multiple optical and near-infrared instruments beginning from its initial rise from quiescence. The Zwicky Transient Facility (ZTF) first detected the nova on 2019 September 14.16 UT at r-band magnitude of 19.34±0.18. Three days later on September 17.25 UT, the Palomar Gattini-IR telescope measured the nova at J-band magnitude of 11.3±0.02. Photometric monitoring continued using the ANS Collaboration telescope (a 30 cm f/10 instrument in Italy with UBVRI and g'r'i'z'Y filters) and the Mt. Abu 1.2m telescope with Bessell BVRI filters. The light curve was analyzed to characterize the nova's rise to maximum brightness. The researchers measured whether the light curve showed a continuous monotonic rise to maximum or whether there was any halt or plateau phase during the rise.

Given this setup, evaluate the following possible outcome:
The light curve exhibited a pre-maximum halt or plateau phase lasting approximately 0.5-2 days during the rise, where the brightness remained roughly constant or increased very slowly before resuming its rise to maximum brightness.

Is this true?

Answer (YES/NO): NO